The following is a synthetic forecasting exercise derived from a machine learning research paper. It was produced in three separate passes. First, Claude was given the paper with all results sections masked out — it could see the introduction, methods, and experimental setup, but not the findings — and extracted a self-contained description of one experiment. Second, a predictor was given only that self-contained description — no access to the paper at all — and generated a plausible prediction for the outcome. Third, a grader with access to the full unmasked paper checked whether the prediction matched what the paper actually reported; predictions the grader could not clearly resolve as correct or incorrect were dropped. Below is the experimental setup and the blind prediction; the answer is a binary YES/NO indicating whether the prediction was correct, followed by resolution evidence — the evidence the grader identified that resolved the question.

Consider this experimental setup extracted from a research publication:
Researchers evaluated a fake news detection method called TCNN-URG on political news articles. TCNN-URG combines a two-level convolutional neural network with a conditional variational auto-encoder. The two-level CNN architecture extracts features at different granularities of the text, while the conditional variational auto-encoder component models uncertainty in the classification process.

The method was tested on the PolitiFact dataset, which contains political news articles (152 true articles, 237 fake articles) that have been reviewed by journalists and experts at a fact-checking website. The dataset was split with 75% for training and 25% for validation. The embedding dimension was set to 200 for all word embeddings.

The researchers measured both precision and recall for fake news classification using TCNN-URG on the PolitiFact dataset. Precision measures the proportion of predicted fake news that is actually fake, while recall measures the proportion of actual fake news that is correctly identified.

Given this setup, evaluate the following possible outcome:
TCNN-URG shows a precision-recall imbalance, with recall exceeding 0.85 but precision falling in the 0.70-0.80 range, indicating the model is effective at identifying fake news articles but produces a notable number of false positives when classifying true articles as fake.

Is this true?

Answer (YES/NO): NO